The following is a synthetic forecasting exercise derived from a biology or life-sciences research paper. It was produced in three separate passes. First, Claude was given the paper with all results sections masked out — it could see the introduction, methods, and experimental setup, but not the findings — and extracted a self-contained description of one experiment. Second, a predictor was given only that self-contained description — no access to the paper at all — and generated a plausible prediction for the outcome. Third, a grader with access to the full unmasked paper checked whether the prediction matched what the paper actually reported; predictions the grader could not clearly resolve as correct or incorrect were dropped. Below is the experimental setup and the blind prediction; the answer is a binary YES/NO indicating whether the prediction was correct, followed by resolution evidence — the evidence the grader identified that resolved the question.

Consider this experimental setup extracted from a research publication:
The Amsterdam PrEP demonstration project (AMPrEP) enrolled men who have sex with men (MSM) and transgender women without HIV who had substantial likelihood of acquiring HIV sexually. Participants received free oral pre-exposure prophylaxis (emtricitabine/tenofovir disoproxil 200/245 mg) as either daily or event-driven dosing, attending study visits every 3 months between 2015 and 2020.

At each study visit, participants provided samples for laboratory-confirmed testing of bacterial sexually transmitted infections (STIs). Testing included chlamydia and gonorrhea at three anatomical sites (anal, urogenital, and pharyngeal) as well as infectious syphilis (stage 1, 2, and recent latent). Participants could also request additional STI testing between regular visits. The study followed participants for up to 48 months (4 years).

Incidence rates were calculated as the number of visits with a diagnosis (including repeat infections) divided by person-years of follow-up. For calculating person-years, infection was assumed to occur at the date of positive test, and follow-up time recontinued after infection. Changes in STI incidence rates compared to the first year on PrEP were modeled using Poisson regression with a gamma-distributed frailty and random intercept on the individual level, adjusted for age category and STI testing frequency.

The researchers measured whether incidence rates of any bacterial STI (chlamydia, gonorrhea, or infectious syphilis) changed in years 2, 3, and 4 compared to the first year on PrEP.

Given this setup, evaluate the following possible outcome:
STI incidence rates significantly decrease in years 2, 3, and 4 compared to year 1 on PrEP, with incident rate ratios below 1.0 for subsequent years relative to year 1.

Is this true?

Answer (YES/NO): NO